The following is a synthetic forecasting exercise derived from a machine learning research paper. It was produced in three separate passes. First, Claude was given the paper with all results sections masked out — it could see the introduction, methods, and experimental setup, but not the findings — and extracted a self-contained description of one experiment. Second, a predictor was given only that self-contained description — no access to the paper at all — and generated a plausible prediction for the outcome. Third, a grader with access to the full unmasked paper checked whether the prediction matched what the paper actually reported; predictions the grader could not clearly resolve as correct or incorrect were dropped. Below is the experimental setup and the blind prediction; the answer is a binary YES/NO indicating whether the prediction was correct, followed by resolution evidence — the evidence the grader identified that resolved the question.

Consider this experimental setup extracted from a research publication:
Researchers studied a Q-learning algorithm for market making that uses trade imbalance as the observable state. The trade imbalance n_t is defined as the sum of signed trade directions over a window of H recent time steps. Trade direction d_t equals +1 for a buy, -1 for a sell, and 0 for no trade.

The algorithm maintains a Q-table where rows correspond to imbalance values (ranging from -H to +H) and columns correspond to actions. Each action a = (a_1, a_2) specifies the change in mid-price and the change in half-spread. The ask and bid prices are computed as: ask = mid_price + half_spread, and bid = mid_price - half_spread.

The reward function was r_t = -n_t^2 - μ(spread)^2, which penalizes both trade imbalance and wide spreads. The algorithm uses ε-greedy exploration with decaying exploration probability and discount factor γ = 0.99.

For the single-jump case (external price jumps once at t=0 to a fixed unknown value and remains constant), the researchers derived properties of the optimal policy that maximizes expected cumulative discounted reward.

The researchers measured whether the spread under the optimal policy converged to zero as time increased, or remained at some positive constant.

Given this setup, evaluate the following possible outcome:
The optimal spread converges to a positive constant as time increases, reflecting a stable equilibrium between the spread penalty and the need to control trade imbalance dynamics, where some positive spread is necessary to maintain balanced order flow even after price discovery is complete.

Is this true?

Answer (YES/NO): NO